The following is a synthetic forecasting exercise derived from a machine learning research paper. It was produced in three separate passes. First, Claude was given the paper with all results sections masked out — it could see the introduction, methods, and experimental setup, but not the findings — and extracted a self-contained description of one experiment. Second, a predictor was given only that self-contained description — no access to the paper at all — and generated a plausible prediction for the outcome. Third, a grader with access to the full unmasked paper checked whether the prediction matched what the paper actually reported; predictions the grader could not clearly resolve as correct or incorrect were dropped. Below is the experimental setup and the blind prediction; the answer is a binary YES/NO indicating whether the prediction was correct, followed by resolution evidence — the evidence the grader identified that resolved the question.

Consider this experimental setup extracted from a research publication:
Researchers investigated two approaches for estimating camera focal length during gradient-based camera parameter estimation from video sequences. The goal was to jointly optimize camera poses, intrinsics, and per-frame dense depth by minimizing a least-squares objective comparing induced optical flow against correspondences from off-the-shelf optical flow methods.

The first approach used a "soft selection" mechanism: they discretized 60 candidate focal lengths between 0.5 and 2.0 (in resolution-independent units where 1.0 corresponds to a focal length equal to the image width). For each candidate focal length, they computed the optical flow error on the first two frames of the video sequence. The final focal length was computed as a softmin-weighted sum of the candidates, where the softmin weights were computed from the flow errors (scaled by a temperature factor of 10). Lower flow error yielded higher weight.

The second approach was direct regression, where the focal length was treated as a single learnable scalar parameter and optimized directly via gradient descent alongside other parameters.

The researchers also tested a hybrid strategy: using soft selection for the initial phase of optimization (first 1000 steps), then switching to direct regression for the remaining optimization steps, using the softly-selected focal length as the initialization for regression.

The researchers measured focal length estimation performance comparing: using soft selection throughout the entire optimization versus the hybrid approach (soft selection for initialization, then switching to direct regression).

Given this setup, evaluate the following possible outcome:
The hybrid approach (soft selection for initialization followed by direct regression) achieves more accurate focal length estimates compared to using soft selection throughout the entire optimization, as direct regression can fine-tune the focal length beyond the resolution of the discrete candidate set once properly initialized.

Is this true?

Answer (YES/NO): YES